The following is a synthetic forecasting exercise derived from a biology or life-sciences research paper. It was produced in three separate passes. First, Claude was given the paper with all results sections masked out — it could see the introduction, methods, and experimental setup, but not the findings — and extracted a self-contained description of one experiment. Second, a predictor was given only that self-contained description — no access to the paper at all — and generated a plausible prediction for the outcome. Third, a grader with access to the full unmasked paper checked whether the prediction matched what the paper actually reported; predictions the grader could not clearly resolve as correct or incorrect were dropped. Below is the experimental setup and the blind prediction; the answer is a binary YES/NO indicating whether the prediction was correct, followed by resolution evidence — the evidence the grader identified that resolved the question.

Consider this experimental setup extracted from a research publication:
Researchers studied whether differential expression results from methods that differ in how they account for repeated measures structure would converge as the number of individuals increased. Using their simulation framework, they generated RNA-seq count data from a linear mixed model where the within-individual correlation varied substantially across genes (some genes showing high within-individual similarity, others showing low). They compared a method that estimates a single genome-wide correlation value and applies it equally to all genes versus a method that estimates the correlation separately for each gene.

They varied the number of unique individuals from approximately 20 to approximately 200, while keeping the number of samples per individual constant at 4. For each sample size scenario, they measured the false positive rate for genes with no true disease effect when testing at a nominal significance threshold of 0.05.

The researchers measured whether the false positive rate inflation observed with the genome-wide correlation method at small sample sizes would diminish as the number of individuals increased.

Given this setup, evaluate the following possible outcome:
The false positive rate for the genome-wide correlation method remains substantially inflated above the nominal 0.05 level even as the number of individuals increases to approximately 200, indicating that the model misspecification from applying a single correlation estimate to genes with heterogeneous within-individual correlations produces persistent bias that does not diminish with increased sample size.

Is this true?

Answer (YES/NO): YES